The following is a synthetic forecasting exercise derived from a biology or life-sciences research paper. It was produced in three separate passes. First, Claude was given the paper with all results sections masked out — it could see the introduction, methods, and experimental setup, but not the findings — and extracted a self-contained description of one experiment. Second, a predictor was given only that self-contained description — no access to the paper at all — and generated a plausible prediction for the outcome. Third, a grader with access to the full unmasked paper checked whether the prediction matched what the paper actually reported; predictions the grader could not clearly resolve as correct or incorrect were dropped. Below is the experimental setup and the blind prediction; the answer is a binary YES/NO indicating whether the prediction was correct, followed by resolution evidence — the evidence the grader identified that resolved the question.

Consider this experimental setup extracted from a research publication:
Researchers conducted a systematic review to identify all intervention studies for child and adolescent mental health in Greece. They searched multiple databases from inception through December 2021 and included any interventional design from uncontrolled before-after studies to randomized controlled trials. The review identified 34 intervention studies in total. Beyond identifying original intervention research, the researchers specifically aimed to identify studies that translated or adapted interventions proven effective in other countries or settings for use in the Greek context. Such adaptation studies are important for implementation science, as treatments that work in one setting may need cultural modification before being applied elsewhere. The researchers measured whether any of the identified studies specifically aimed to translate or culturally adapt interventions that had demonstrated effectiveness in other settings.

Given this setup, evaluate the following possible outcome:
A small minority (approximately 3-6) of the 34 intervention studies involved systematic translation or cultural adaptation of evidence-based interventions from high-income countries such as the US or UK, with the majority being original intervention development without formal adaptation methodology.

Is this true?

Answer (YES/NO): NO